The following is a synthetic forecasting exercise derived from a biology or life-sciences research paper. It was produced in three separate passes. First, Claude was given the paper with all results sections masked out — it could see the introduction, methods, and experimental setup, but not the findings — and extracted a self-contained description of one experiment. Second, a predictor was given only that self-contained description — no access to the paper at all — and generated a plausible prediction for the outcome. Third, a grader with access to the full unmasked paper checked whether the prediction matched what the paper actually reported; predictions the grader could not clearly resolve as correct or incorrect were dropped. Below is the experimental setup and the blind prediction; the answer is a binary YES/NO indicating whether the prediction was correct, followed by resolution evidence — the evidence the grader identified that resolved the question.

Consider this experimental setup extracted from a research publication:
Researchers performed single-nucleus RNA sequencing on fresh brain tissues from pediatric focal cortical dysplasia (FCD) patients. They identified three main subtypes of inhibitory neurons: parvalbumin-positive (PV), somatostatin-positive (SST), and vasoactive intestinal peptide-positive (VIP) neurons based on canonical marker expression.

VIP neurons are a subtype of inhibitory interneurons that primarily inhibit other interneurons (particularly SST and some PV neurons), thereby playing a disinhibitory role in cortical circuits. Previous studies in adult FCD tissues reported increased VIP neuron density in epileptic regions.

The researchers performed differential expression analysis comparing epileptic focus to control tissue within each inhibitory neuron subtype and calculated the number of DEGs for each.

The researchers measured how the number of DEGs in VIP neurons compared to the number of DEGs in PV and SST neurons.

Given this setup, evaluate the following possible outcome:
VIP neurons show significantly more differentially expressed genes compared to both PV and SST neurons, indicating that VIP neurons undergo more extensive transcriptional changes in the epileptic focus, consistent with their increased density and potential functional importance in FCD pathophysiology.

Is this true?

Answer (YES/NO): NO